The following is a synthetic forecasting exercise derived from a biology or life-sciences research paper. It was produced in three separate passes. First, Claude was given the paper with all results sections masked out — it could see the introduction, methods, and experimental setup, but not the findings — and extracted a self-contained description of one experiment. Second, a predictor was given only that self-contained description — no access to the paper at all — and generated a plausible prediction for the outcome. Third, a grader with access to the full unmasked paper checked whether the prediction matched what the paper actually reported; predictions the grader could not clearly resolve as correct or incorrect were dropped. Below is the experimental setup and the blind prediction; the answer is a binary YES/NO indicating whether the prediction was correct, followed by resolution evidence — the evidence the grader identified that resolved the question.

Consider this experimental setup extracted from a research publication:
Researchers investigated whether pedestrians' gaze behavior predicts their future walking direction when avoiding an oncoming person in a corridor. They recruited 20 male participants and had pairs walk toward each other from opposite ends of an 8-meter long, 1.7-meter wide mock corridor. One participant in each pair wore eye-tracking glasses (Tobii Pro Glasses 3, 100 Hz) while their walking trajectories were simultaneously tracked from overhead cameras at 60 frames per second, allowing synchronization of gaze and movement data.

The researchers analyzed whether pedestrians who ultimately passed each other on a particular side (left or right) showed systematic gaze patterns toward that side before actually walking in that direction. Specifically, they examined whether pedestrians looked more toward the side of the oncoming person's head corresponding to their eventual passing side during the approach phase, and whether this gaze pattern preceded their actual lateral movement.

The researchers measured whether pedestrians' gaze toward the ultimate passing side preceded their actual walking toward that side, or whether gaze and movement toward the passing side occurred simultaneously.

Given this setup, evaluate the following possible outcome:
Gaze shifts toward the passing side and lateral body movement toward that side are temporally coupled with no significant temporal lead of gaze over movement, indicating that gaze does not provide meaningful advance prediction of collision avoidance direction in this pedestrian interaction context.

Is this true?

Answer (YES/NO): NO